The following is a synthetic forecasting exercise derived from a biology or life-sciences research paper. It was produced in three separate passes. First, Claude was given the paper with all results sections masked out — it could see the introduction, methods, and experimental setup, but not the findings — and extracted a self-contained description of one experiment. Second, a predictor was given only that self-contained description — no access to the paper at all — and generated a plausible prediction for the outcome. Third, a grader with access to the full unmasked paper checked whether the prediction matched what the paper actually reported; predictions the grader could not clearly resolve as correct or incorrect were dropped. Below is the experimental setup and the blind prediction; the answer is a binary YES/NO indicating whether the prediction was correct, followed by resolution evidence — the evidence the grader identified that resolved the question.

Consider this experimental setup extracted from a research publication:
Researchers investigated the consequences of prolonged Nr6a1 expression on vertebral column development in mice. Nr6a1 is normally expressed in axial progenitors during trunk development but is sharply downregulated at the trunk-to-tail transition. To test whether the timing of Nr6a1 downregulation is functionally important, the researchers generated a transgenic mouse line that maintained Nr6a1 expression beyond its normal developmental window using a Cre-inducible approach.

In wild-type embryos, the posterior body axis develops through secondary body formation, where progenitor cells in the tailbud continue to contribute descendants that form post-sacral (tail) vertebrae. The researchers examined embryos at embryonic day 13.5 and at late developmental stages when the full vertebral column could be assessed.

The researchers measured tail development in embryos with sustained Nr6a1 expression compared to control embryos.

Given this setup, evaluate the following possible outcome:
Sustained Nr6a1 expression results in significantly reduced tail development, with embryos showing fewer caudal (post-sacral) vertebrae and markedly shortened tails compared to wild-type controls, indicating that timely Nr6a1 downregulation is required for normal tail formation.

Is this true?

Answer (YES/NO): NO